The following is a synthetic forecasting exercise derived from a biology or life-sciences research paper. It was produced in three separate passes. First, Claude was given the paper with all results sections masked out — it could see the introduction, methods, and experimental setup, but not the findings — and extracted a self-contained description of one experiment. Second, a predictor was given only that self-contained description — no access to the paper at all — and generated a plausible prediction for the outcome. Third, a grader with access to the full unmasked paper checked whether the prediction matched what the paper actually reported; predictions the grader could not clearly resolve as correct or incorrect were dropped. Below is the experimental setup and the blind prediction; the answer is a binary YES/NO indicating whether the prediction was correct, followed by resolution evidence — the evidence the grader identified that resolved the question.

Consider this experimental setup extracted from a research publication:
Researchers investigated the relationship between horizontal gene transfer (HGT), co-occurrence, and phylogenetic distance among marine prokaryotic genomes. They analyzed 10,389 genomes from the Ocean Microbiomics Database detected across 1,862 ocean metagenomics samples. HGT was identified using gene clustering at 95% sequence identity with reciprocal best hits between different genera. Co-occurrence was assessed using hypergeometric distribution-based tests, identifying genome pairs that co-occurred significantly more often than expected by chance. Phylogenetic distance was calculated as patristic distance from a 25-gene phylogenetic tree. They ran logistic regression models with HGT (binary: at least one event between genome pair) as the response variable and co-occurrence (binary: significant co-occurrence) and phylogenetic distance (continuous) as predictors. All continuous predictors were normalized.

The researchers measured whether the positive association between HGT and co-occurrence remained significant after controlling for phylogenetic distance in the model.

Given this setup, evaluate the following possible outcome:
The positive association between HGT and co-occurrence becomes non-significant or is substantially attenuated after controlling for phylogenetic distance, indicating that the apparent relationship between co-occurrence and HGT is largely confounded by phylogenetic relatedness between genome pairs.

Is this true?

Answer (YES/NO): NO